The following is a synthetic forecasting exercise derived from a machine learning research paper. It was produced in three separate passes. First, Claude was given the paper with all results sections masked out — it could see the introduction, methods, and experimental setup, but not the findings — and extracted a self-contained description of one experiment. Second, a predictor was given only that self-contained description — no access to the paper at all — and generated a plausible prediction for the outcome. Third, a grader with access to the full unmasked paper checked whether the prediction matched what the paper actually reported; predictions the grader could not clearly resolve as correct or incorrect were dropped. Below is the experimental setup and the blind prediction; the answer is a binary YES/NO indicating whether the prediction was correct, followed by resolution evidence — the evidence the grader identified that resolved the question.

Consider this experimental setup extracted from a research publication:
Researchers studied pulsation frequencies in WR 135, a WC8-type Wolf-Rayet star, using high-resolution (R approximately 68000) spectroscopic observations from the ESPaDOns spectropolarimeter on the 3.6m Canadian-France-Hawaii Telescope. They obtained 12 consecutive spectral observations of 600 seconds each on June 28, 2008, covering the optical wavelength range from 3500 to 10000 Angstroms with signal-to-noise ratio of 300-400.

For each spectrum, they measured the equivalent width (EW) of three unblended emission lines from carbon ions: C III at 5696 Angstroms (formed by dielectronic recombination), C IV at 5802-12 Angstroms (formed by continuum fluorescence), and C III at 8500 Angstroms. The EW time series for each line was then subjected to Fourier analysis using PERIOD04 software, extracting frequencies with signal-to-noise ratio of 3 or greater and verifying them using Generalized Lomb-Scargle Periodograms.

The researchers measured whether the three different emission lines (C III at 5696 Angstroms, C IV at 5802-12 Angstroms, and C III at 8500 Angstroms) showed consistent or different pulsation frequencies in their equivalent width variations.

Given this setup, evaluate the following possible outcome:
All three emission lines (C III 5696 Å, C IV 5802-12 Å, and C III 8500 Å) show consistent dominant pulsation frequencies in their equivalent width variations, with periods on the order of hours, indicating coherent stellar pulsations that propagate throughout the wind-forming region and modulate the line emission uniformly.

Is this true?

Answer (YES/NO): NO